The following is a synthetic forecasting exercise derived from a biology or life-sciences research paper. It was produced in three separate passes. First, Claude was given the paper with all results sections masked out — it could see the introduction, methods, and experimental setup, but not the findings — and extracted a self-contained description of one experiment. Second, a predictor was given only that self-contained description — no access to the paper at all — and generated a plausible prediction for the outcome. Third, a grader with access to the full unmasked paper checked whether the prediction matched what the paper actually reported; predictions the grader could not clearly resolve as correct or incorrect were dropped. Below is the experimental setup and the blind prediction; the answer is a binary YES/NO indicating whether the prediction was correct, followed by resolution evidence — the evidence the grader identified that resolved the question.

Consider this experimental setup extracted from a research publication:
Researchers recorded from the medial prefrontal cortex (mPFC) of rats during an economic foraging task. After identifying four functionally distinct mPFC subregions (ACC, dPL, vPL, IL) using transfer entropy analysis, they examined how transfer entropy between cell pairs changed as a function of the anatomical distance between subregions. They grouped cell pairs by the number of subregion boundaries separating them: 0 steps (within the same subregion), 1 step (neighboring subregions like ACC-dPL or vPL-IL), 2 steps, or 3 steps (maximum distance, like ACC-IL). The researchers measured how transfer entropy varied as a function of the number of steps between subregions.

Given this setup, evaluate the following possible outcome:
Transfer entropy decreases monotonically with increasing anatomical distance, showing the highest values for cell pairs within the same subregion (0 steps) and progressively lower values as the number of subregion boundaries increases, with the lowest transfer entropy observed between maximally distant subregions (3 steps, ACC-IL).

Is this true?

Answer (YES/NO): NO